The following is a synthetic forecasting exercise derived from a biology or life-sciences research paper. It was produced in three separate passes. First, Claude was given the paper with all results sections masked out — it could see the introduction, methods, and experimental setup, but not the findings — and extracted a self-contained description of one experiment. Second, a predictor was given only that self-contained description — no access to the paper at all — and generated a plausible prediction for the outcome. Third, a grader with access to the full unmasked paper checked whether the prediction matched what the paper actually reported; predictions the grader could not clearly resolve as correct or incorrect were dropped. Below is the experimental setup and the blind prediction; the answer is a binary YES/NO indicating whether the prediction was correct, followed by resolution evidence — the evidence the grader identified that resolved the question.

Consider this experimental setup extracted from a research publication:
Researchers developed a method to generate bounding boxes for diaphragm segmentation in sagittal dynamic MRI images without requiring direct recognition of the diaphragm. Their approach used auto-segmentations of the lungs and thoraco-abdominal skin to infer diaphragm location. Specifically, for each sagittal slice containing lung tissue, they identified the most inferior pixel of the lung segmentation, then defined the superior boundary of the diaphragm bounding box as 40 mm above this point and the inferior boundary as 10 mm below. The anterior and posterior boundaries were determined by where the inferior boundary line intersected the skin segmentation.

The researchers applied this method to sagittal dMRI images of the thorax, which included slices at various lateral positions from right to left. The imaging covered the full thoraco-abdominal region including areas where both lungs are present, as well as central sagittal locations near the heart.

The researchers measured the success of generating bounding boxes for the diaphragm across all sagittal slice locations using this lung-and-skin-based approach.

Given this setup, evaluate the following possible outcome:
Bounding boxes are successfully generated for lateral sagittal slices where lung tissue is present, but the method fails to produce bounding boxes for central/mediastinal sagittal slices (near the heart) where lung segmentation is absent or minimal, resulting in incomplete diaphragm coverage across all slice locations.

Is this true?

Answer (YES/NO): YES